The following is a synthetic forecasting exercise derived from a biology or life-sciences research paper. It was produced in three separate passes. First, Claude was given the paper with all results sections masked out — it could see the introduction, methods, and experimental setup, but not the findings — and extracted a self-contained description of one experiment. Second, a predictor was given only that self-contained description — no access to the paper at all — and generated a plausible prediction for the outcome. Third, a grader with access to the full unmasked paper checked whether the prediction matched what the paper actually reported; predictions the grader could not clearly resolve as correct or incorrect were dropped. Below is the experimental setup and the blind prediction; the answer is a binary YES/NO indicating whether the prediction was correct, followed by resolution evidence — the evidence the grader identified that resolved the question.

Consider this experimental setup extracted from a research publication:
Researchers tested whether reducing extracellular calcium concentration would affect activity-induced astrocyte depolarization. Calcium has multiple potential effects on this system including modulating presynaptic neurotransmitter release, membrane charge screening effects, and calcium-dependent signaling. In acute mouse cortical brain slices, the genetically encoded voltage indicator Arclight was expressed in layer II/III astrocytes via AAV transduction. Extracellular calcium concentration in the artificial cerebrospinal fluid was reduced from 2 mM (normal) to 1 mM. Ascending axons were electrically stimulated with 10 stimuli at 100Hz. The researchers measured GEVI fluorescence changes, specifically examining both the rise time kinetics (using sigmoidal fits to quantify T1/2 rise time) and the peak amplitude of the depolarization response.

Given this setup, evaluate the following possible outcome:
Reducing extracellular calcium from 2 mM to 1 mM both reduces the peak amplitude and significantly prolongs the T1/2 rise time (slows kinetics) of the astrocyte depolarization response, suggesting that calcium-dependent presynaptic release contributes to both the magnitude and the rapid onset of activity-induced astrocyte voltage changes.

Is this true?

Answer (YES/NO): NO